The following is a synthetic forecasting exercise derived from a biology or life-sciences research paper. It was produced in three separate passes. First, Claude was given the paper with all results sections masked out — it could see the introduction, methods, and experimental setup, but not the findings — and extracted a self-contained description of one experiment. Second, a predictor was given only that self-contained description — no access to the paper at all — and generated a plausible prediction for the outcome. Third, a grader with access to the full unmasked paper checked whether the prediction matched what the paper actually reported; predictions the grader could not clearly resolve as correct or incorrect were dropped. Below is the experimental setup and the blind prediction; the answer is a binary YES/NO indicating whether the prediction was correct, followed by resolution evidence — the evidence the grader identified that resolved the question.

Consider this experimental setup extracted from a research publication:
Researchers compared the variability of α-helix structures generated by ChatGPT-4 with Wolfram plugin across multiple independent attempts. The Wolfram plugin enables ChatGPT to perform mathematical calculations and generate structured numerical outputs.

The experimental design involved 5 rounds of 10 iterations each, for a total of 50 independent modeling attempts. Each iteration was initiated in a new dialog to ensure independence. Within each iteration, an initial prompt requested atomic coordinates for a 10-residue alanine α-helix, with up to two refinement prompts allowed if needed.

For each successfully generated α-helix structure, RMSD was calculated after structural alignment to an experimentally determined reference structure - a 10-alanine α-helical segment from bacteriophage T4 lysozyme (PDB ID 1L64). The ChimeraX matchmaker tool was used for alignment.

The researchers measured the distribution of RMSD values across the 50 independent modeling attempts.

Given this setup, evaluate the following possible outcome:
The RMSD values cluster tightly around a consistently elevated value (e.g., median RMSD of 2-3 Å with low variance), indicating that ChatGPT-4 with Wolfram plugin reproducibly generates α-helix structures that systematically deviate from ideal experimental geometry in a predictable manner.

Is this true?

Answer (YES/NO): NO